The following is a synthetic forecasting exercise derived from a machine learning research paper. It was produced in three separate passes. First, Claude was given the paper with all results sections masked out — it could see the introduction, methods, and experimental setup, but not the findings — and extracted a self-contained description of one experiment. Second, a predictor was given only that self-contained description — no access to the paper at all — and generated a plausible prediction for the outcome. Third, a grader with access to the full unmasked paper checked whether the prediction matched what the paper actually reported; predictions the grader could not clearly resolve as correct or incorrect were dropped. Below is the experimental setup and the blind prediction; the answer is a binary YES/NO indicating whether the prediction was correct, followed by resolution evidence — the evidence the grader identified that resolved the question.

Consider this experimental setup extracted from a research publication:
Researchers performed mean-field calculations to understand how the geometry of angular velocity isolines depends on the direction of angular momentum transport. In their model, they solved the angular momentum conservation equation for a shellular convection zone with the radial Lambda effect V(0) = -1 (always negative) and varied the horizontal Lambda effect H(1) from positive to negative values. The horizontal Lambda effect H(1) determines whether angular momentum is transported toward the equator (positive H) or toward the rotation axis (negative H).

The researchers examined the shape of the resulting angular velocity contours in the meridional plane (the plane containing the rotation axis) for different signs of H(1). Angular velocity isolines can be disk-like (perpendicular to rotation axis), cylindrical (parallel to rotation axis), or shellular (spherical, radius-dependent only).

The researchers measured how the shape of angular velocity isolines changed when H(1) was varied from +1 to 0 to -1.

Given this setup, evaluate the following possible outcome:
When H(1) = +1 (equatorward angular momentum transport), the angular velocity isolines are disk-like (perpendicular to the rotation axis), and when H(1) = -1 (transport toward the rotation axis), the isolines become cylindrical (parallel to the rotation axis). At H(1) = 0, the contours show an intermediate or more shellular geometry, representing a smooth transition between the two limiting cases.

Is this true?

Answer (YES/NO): YES